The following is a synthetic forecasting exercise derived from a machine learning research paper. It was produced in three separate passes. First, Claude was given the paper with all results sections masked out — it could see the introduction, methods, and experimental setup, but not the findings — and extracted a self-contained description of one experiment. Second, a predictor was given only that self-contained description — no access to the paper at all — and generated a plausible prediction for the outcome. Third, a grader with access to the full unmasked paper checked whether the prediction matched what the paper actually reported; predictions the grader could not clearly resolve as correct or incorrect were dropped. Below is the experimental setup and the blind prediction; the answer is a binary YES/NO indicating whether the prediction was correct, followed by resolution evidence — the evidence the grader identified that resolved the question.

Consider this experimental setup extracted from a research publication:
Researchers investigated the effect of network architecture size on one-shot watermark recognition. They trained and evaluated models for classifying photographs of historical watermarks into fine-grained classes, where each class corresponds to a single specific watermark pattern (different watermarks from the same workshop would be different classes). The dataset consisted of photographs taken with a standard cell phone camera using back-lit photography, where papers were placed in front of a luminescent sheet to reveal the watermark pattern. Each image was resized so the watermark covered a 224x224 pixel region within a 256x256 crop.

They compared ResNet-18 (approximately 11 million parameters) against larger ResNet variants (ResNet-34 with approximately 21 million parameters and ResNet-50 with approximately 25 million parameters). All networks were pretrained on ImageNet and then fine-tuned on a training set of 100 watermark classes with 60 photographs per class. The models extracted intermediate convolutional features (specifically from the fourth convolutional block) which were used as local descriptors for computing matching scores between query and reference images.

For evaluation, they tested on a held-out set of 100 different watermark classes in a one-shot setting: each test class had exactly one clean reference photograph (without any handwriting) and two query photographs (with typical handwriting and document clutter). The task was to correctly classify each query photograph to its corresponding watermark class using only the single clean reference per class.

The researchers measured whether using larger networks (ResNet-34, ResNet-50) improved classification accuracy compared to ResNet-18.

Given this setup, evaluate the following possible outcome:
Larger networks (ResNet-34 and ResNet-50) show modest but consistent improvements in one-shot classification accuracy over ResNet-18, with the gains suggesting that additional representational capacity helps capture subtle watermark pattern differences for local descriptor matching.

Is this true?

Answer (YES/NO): NO